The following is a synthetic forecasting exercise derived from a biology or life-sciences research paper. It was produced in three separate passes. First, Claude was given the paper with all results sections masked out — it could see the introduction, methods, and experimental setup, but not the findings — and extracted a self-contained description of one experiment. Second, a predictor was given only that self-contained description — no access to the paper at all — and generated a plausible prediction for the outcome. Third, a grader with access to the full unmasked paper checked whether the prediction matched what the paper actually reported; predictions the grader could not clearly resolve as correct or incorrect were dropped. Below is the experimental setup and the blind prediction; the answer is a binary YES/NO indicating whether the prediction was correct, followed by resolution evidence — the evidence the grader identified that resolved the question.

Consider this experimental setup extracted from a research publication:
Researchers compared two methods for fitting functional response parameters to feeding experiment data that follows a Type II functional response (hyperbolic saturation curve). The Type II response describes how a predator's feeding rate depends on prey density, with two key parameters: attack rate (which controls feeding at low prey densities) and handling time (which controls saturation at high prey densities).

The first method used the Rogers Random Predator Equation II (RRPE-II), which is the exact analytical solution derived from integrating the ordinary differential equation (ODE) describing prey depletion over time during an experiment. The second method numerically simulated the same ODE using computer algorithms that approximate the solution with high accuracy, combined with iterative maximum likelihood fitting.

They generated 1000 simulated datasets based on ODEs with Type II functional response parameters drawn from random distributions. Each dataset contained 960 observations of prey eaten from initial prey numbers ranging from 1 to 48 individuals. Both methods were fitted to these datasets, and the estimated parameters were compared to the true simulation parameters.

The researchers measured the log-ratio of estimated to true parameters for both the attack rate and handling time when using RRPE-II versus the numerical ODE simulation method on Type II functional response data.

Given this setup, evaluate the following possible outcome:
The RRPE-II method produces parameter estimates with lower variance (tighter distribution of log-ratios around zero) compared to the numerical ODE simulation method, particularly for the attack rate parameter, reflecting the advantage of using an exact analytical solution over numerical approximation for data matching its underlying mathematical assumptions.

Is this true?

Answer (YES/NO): NO